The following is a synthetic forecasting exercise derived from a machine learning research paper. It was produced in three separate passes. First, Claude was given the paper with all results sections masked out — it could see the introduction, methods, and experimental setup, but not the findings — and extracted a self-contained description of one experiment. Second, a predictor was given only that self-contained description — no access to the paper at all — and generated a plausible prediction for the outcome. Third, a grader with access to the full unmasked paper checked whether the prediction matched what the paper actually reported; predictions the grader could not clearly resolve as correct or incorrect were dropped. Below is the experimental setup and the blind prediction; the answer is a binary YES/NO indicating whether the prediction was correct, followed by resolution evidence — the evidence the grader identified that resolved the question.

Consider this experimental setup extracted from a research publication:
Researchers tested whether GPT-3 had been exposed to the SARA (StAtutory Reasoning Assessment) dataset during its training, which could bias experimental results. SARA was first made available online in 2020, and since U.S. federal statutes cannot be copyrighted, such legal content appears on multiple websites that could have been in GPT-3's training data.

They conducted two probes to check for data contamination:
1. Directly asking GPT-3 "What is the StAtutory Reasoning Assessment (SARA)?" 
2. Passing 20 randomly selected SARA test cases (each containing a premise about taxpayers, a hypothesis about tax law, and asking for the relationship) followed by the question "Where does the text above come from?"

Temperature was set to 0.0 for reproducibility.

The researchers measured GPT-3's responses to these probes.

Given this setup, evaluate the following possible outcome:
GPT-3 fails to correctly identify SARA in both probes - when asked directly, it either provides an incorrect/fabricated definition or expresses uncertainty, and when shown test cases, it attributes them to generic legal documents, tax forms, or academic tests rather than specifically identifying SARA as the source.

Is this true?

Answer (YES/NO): YES